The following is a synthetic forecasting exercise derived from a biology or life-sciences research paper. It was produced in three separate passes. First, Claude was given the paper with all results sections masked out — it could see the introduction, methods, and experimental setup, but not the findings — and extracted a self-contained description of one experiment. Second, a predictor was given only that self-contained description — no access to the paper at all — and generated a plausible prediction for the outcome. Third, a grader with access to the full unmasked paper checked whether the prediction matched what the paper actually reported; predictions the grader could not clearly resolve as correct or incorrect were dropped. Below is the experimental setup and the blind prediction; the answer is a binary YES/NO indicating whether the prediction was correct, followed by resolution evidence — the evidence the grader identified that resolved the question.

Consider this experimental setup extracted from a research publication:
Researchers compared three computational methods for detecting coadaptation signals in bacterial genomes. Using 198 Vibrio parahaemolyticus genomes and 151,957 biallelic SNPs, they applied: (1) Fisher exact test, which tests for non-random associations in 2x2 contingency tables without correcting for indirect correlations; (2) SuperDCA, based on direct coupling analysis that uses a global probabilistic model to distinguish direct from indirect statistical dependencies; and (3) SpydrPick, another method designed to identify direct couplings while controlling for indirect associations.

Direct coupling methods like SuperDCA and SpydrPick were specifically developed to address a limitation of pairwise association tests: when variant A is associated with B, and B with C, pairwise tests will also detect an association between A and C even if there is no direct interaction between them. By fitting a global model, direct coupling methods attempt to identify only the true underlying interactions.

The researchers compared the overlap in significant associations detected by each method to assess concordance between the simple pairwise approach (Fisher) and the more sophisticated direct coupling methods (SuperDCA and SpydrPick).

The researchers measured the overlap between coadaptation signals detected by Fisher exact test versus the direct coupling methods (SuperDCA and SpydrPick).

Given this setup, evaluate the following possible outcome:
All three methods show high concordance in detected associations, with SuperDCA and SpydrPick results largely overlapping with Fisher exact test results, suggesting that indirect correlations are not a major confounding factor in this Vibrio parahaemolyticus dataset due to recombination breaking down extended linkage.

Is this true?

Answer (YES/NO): NO